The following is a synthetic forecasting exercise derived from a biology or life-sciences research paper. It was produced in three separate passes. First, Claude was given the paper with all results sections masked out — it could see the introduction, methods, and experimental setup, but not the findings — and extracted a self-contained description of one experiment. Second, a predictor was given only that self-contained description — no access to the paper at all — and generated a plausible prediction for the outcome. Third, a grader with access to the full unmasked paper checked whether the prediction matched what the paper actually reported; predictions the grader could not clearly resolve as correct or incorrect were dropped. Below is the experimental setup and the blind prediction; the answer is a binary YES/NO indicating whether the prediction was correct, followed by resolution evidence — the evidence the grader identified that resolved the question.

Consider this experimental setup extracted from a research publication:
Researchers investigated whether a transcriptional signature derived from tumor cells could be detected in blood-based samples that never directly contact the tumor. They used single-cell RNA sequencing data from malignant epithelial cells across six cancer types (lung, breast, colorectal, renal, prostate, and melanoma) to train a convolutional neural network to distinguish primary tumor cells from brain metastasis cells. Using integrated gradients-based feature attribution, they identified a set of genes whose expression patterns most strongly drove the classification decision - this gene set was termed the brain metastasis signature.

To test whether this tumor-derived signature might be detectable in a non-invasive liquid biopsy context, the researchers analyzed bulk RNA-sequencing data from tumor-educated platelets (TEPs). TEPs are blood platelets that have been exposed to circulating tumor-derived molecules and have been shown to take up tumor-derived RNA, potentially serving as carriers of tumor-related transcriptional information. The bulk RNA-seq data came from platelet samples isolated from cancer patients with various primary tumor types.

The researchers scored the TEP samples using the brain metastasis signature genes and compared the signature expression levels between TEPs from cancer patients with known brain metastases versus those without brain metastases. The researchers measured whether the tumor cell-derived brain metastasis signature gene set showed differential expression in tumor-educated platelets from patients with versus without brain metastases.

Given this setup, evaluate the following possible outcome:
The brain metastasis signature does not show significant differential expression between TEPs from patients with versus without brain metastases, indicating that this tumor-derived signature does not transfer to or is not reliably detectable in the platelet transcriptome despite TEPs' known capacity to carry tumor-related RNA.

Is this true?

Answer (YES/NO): NO